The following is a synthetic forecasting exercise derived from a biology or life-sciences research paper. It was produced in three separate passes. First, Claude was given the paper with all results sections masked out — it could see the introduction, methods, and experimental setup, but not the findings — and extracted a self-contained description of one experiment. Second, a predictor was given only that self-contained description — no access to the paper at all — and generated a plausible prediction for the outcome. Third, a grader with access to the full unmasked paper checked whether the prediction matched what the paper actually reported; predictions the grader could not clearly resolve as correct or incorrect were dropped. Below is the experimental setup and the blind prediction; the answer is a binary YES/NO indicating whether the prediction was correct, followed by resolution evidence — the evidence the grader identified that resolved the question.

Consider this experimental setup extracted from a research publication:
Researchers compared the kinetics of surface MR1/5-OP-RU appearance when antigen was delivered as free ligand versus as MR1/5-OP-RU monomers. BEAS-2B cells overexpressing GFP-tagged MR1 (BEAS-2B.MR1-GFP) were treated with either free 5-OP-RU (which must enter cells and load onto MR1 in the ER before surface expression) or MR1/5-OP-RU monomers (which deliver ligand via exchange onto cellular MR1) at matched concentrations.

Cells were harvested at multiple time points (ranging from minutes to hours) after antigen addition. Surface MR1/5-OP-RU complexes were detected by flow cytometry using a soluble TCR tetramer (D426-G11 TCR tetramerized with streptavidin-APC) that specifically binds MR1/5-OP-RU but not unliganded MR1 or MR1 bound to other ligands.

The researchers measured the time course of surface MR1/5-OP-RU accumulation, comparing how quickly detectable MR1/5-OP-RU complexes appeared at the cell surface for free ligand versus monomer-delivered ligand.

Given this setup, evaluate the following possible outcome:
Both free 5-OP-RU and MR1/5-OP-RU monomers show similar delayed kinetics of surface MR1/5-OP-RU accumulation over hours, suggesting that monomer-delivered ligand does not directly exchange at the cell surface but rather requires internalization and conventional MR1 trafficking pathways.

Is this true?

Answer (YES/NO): NO